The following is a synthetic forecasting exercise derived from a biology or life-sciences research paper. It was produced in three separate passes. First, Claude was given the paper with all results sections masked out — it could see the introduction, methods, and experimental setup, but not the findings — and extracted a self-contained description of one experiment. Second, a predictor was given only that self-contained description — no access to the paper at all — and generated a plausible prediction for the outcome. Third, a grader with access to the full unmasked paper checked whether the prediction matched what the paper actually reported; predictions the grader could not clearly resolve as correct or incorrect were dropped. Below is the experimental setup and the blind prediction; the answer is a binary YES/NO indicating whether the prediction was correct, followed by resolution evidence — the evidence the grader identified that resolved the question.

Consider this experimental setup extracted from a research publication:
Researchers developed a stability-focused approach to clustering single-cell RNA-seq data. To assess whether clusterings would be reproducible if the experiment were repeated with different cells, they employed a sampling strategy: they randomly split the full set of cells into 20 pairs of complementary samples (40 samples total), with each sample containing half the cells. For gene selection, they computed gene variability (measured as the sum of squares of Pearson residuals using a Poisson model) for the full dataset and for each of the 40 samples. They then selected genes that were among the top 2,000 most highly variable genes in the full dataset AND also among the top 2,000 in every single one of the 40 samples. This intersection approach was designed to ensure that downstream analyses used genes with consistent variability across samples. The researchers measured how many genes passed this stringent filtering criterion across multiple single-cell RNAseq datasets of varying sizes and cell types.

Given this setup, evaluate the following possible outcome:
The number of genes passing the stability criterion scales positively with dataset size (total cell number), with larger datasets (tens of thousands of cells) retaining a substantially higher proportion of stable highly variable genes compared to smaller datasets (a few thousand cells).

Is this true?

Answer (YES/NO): NO